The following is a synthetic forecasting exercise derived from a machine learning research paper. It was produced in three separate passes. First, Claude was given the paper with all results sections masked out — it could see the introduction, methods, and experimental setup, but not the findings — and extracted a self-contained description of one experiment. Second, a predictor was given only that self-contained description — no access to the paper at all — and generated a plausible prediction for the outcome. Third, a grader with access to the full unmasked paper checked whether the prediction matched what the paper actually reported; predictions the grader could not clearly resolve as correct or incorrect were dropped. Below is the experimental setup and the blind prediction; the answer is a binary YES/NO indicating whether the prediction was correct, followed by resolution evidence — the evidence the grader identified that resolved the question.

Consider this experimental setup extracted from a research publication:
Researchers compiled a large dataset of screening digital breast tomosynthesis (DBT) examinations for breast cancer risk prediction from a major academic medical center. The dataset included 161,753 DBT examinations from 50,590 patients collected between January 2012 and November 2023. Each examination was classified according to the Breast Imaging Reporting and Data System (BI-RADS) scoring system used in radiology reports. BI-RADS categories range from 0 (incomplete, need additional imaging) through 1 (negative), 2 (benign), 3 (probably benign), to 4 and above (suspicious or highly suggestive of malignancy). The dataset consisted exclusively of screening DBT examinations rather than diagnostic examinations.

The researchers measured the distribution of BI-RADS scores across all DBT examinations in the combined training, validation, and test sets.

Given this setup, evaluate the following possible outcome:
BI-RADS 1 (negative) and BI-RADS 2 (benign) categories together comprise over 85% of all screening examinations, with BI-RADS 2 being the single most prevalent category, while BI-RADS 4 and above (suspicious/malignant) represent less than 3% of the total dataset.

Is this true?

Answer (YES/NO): NO